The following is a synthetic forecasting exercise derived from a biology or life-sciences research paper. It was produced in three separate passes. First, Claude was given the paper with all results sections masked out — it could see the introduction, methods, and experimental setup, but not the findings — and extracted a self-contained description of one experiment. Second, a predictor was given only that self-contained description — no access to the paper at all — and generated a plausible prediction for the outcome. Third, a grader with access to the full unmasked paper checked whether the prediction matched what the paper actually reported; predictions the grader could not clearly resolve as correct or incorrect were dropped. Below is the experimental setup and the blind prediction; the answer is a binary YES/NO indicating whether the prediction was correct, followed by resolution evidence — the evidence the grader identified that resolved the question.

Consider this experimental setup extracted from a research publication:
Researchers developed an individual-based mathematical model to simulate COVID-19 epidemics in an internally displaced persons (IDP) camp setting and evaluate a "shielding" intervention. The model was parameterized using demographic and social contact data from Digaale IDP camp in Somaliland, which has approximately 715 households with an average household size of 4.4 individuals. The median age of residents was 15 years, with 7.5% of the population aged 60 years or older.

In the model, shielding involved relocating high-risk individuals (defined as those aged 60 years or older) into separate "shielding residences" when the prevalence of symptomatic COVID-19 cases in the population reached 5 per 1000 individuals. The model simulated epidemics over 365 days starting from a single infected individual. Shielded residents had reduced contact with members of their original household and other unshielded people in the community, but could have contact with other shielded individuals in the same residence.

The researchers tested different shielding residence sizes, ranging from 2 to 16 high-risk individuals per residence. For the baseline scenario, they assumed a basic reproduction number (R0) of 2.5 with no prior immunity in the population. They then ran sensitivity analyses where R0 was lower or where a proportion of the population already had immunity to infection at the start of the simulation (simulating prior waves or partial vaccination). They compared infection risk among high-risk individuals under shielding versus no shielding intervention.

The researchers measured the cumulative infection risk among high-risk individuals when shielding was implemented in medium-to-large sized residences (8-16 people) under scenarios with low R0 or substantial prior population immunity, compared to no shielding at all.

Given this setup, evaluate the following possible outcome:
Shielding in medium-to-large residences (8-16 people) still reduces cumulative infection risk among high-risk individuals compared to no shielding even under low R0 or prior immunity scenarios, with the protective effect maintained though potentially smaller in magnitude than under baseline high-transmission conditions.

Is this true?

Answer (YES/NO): NO